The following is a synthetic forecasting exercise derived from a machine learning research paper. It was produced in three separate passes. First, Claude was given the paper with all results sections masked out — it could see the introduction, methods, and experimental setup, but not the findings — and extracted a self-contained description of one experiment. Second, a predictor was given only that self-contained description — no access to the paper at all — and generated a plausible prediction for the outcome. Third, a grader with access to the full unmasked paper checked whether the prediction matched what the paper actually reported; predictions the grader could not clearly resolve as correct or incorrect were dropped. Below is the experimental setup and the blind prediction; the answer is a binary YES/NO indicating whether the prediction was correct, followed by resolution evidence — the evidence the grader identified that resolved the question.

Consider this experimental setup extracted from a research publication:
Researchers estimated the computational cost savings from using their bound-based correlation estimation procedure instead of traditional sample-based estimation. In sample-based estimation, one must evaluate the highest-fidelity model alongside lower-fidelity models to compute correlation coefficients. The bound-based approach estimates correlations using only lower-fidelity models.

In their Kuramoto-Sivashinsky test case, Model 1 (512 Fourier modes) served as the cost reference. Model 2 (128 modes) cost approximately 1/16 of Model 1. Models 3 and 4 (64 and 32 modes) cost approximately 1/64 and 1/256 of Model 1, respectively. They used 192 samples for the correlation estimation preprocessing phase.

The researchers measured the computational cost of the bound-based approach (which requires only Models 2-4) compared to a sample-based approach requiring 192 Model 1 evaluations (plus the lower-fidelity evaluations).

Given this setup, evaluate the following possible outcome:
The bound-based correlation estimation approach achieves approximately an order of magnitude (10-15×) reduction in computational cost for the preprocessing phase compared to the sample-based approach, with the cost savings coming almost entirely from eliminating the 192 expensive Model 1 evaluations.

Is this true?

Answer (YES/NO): YES